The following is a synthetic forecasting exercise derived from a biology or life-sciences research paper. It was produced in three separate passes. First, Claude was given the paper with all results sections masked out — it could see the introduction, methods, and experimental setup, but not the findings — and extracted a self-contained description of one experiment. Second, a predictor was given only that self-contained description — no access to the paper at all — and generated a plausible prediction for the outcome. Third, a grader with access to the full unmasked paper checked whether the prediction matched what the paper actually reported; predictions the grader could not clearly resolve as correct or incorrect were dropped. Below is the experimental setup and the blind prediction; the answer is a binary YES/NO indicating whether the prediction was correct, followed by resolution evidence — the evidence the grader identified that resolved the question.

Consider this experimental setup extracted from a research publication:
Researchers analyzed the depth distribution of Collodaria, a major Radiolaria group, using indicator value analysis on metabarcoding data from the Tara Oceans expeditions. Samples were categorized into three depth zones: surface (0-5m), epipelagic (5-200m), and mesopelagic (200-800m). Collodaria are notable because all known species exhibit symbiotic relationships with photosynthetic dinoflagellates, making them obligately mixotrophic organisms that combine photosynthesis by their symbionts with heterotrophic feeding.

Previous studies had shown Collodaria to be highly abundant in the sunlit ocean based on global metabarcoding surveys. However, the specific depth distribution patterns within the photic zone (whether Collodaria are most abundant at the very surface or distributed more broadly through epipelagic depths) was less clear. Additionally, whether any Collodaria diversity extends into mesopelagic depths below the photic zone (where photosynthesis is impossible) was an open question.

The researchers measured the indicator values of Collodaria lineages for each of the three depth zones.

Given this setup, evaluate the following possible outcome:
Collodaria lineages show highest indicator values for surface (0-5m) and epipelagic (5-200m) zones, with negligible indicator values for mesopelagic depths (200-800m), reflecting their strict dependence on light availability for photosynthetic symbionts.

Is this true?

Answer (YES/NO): NO